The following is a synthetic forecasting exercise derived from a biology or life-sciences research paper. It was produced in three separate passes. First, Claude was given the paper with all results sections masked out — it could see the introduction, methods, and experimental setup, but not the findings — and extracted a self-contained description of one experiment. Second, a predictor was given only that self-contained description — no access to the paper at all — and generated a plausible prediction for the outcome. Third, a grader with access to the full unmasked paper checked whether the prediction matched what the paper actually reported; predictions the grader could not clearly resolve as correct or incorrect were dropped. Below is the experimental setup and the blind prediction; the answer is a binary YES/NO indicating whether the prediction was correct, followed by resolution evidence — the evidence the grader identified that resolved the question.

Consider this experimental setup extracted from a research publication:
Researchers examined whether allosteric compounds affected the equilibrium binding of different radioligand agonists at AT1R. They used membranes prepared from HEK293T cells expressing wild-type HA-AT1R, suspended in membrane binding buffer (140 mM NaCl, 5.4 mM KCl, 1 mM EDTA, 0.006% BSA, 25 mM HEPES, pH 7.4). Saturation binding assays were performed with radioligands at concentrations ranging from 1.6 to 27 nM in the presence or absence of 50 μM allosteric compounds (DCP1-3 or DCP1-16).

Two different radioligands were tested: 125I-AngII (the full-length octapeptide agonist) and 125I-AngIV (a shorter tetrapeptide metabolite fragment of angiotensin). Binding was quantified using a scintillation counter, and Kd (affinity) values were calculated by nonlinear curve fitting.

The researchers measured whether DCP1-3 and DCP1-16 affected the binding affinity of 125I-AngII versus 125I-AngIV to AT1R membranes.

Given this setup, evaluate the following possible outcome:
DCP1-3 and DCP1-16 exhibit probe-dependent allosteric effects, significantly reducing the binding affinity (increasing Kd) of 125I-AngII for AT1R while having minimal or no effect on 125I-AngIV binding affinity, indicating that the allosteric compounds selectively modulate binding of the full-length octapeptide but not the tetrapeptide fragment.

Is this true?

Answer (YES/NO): NO